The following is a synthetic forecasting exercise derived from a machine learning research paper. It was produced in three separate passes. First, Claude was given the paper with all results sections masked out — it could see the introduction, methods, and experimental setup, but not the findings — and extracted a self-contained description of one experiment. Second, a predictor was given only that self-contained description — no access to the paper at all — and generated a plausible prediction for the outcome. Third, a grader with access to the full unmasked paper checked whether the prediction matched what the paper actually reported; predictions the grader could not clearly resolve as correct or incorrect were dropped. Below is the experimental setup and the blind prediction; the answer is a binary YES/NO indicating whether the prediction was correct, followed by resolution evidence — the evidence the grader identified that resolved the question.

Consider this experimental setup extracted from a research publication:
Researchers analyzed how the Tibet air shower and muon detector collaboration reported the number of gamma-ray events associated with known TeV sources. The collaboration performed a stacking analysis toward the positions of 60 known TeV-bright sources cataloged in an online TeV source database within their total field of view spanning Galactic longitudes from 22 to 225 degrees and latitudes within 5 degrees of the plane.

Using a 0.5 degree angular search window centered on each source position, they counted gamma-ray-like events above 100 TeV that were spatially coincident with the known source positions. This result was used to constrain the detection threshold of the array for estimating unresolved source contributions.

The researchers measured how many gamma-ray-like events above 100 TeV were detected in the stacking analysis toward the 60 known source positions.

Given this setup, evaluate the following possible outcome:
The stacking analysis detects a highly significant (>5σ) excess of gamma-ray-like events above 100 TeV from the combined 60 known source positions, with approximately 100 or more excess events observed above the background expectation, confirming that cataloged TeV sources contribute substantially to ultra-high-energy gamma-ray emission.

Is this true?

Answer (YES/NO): NO